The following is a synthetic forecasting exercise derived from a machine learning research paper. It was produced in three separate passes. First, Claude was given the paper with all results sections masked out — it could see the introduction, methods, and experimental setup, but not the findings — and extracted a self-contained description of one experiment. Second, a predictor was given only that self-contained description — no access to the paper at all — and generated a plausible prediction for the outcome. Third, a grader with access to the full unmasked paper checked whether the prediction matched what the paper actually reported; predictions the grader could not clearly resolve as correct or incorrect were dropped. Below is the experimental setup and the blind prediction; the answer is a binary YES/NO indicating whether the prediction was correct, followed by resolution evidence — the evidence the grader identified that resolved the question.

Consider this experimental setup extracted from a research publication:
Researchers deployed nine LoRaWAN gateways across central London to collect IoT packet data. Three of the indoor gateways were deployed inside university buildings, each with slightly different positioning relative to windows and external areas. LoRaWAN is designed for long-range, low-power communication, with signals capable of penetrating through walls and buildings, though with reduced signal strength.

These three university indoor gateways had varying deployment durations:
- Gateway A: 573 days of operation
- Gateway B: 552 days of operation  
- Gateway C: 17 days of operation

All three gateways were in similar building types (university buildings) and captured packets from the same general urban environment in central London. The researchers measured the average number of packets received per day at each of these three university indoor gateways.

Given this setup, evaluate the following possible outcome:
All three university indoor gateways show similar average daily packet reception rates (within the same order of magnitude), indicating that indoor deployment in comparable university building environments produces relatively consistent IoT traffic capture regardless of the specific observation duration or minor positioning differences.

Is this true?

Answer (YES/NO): NO